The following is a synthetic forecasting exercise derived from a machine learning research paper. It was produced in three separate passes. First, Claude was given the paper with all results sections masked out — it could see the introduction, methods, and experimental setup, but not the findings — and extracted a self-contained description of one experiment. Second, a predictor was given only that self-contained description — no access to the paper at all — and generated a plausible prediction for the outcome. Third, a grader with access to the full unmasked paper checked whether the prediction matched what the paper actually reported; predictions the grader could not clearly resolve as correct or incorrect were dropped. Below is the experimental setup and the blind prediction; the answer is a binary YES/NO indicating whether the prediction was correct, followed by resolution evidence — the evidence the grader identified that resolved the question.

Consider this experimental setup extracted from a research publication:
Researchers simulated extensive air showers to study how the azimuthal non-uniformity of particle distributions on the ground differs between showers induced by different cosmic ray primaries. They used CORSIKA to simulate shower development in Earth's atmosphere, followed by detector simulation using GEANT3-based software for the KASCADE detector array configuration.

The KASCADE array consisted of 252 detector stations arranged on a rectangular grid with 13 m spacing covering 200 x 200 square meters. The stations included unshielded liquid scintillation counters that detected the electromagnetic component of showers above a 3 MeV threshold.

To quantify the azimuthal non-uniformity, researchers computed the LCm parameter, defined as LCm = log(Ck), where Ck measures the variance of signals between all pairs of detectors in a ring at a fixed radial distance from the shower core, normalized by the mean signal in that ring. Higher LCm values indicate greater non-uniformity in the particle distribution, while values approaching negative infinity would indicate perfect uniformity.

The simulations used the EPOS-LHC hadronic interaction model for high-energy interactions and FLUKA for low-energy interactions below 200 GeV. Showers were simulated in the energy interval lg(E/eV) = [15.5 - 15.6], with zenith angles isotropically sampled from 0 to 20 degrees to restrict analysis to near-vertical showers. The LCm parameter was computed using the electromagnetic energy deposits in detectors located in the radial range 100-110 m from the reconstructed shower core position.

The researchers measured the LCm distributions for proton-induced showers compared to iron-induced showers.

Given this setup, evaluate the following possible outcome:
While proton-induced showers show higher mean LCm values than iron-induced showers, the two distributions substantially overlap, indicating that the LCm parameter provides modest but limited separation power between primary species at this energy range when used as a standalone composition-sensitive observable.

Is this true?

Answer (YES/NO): NO